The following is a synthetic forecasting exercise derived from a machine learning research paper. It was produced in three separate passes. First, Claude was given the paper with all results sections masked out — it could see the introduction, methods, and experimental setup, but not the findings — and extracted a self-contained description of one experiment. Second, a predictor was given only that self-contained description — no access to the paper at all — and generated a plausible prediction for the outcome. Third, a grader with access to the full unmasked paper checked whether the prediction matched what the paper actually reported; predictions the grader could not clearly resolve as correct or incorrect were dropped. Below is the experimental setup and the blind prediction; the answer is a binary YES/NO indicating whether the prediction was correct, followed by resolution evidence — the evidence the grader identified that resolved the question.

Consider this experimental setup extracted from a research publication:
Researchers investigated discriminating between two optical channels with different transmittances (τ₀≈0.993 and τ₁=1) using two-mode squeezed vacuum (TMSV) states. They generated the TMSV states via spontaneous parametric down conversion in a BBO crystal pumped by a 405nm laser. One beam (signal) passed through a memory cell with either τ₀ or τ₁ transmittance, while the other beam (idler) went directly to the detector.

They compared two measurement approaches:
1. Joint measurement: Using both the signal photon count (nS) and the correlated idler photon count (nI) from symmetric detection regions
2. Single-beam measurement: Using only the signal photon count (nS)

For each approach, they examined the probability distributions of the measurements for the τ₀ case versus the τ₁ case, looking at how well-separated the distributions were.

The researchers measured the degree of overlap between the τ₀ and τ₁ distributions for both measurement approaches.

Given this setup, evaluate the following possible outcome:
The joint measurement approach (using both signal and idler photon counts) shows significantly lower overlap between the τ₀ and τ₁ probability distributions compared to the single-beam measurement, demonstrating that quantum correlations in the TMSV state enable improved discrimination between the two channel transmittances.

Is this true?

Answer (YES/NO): YES